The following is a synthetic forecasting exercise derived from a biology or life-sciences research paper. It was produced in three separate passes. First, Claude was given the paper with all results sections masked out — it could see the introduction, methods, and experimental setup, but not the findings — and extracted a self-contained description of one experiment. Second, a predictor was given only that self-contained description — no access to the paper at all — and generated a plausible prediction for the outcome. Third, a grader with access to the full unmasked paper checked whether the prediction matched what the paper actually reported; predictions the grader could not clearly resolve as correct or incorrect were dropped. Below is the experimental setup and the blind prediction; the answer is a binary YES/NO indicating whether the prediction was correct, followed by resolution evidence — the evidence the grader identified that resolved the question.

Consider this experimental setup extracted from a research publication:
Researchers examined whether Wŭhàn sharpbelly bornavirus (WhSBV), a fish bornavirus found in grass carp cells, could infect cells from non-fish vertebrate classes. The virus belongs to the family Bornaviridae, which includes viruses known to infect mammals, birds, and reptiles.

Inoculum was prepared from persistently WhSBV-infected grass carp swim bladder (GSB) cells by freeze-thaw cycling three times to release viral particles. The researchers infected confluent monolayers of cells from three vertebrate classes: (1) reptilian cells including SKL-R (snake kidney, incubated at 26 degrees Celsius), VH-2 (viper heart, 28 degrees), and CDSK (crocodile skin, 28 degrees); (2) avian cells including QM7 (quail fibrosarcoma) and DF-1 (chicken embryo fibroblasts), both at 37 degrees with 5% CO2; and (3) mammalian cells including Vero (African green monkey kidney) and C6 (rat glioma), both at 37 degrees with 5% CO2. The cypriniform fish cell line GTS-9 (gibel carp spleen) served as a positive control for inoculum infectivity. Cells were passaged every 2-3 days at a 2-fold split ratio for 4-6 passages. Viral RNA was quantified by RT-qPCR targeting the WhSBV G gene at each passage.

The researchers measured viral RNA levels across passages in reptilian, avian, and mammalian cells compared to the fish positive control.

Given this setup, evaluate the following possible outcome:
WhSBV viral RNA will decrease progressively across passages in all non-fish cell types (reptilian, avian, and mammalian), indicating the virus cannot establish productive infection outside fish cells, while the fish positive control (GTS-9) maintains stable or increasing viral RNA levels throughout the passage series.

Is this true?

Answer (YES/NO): NO